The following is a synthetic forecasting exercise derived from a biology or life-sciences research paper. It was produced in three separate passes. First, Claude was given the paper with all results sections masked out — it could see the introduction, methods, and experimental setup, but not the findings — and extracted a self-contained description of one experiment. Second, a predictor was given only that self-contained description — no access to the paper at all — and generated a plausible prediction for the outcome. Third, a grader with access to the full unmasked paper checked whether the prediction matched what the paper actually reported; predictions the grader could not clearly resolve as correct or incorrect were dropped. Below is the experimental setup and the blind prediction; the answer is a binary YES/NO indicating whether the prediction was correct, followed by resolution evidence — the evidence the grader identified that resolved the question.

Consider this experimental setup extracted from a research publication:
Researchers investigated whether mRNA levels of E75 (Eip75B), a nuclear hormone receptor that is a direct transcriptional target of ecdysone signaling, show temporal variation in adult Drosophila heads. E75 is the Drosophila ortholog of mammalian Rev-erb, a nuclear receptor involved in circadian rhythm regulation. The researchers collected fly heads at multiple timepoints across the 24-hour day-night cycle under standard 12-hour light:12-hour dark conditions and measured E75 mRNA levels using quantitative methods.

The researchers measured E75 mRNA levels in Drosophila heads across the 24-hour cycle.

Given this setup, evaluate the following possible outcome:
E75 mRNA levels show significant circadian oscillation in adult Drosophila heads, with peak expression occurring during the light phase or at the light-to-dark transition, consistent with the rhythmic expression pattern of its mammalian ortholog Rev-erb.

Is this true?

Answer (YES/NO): YES